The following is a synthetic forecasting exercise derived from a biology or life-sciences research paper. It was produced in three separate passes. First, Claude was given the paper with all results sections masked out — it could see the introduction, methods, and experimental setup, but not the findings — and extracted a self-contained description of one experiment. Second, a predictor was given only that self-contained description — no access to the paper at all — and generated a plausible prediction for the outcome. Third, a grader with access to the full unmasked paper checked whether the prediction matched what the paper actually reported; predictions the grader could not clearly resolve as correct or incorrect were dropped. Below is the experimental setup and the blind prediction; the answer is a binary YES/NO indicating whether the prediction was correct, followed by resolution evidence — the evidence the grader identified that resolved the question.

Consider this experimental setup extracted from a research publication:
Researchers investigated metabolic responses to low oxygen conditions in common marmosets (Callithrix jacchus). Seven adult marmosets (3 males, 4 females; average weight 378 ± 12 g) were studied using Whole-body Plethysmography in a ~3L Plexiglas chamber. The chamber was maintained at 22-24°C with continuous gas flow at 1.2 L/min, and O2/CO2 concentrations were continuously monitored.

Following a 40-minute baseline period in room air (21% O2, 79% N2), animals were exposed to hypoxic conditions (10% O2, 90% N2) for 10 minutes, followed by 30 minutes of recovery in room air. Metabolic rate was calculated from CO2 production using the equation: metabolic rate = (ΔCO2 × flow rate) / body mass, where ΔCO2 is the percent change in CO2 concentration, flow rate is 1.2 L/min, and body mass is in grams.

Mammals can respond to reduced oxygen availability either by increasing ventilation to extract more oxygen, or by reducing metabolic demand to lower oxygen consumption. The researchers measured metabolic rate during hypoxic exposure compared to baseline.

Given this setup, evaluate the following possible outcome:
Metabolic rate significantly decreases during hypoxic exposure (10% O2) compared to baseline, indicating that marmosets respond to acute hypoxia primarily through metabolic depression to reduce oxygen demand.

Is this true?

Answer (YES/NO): YES